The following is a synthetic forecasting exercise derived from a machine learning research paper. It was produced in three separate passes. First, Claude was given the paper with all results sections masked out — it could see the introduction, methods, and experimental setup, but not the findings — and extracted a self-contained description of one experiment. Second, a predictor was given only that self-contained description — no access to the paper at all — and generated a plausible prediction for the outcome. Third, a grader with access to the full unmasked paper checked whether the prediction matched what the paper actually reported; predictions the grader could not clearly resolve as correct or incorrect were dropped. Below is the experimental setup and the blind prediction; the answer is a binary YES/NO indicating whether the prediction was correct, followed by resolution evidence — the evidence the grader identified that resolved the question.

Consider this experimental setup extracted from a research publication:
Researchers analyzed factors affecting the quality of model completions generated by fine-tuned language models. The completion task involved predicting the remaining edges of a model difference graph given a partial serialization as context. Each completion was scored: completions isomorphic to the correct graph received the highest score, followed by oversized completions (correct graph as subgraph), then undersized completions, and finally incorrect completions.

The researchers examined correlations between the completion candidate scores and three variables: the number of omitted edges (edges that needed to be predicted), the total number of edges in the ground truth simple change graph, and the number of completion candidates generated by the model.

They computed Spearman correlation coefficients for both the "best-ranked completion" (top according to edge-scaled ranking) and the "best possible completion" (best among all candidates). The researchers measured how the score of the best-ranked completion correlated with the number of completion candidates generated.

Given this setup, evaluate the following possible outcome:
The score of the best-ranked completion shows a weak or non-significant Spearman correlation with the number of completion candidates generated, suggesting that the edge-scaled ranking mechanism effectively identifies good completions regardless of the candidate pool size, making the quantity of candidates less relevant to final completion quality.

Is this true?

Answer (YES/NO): NO